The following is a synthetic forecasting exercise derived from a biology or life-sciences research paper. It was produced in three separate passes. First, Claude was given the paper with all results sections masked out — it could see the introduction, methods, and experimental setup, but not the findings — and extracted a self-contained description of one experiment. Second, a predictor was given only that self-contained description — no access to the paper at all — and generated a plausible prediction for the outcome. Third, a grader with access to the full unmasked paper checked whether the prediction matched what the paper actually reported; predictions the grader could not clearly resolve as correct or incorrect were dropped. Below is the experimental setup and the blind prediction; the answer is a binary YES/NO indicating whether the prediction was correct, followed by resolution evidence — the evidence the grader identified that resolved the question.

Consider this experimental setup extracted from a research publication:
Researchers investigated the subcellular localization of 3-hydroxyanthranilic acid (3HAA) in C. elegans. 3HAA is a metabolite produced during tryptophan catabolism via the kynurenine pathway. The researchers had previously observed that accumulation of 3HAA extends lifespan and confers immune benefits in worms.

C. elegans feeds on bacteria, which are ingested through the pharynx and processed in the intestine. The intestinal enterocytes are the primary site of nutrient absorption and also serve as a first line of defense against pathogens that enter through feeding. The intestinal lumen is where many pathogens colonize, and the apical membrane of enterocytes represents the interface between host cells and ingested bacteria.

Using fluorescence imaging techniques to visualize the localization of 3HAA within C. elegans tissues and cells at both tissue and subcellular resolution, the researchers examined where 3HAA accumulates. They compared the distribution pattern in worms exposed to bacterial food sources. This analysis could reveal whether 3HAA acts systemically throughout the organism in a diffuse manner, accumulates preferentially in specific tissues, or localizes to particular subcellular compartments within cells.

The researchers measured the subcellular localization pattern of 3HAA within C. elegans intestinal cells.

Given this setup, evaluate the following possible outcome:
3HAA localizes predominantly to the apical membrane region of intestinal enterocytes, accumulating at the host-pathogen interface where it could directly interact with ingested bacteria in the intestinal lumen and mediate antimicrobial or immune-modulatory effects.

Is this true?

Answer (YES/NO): NO